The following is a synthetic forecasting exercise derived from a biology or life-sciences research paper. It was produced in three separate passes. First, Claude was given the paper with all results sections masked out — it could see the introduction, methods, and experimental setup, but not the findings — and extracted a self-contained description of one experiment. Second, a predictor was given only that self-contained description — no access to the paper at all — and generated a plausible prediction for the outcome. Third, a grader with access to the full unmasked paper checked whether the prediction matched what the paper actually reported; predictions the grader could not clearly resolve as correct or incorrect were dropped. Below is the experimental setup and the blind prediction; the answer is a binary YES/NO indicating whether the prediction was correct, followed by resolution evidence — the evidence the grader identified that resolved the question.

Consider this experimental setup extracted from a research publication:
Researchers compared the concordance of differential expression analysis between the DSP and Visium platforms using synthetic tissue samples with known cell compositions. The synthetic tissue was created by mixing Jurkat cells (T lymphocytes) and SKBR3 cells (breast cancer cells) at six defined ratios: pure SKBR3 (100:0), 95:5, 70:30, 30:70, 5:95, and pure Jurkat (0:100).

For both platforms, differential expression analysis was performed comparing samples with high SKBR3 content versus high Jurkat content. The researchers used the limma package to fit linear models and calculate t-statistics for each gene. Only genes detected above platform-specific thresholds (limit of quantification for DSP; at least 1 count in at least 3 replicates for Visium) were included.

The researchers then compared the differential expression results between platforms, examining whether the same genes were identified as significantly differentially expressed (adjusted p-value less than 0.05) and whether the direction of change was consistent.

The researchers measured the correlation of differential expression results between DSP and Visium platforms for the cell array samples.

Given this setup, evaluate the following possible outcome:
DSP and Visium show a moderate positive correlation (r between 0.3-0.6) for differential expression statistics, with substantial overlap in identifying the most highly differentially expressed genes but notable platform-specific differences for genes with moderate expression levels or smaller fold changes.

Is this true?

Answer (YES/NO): NO